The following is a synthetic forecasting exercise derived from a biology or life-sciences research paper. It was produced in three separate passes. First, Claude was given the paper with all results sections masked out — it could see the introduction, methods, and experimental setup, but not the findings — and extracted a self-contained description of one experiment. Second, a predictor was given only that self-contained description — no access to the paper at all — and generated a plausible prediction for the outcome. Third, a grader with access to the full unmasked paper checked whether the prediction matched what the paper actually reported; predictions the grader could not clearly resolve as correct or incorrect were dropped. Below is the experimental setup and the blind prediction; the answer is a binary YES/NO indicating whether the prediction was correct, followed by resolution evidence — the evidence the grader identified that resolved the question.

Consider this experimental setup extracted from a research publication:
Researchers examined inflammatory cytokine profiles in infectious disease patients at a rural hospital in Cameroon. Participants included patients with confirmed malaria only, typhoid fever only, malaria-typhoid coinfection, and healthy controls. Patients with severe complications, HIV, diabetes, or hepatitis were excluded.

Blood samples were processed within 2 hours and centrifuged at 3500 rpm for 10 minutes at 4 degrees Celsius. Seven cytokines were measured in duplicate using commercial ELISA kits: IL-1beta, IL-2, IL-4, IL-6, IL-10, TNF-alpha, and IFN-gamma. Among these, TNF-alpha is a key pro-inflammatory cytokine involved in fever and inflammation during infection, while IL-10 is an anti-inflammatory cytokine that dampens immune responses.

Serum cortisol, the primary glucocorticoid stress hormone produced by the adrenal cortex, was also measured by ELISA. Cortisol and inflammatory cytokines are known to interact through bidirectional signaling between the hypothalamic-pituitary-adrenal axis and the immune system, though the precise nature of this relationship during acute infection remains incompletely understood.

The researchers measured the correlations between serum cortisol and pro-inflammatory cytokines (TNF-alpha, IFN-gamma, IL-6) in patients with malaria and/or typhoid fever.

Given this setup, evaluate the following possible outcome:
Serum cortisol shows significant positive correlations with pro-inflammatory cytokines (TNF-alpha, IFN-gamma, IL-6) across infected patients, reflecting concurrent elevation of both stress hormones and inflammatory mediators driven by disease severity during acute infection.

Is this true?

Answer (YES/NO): NO